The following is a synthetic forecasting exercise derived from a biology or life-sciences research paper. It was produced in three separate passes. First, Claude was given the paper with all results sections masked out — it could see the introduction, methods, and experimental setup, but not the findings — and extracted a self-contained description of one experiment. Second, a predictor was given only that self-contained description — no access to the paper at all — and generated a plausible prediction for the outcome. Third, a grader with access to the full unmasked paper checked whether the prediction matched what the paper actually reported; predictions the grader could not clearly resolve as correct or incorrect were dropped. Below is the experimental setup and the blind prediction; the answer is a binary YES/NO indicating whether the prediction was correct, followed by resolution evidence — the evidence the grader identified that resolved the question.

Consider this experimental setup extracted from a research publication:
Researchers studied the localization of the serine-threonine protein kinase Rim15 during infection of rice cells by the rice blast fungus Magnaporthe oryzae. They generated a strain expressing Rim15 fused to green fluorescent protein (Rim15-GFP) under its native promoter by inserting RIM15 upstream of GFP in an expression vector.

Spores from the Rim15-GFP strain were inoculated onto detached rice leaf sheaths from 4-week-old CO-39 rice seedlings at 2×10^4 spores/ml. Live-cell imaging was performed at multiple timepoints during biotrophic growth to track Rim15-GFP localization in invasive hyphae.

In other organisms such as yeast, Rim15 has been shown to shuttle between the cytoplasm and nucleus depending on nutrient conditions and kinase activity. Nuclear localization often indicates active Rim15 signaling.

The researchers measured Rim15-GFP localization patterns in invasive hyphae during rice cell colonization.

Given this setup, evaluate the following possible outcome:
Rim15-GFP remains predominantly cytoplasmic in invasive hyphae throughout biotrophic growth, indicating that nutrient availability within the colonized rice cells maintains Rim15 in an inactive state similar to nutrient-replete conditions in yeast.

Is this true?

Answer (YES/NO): NO